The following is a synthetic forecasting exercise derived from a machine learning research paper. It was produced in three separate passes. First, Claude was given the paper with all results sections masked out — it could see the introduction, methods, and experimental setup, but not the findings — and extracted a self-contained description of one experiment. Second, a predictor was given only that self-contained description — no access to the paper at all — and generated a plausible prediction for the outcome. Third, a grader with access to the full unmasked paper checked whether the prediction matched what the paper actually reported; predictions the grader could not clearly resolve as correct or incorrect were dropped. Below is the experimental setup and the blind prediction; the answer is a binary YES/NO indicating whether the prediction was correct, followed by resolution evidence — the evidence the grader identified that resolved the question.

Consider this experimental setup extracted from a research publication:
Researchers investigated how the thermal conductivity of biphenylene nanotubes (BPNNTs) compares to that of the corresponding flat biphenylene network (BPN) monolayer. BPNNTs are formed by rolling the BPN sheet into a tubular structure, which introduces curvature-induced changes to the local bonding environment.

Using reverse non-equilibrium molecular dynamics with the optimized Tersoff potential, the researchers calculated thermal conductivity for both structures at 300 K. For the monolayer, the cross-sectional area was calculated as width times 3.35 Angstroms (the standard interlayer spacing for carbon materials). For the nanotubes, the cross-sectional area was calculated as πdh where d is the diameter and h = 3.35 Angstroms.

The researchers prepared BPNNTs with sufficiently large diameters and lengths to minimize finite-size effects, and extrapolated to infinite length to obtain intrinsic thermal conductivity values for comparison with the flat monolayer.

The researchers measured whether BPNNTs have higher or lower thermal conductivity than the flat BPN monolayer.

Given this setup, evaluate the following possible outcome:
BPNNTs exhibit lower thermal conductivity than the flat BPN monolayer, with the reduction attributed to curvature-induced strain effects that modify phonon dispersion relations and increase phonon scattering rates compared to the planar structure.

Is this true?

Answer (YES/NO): NO